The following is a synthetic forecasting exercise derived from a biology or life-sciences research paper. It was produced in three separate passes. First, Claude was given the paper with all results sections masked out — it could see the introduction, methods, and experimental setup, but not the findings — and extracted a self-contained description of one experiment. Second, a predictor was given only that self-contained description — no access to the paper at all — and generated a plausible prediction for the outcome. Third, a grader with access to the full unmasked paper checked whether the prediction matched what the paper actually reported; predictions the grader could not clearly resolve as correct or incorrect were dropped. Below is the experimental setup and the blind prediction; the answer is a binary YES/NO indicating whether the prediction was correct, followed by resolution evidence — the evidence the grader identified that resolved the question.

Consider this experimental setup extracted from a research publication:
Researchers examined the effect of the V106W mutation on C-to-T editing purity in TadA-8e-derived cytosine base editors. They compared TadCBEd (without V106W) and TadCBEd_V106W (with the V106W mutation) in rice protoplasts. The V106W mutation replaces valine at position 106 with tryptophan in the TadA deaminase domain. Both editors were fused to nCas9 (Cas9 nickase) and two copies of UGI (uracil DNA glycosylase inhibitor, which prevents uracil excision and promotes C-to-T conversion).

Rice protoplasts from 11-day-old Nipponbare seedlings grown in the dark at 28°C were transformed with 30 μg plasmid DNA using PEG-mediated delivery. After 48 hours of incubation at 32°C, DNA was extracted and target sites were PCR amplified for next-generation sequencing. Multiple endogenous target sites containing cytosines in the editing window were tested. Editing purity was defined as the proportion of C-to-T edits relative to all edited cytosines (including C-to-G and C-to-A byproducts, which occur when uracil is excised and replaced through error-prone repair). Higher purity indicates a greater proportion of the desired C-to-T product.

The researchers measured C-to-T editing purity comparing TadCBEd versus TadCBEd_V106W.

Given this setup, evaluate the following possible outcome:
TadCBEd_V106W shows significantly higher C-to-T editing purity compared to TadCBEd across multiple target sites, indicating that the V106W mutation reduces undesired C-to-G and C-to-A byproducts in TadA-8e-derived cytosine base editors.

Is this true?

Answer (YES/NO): NO